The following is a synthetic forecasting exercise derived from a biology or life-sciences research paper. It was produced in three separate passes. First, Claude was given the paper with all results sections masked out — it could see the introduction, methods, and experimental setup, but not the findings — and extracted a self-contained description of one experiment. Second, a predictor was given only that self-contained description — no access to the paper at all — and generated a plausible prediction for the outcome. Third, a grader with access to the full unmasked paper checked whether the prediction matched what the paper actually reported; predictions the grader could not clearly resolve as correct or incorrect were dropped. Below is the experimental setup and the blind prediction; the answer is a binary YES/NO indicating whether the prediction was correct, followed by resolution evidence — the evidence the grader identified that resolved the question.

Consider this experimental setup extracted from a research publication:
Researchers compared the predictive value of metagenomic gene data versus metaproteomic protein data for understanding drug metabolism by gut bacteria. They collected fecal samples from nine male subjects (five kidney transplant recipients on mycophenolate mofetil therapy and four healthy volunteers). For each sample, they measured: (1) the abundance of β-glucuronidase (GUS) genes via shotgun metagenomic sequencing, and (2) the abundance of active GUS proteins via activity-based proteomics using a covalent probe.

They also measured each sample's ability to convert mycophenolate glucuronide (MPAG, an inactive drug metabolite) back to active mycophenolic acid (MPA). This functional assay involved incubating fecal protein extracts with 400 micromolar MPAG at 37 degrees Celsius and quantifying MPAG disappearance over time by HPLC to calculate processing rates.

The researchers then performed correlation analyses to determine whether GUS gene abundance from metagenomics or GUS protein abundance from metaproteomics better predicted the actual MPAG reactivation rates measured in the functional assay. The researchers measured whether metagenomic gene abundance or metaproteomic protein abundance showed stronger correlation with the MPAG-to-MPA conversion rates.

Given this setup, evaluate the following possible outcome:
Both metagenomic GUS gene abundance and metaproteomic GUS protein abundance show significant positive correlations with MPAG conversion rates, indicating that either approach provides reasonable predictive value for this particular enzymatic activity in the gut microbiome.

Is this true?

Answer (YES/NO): NO